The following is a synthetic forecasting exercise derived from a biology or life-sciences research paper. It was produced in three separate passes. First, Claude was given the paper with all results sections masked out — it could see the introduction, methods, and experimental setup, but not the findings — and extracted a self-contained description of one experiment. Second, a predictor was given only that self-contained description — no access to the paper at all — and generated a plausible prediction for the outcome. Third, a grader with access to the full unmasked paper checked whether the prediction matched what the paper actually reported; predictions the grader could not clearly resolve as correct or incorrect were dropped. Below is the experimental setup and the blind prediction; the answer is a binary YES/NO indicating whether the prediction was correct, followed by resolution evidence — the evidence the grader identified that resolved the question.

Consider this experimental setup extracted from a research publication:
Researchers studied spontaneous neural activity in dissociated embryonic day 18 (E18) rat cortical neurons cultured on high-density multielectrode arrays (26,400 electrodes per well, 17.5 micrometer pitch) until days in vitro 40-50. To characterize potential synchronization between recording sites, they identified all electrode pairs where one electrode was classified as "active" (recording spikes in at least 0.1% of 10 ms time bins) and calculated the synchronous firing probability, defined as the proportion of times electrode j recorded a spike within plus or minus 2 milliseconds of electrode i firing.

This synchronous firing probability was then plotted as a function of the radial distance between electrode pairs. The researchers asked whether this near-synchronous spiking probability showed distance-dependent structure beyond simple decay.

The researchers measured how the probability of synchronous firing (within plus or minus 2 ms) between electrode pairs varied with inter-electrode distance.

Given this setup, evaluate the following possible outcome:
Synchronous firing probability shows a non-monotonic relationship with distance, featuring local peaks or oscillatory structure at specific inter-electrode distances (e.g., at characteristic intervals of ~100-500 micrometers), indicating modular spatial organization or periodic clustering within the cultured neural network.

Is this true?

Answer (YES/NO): NO